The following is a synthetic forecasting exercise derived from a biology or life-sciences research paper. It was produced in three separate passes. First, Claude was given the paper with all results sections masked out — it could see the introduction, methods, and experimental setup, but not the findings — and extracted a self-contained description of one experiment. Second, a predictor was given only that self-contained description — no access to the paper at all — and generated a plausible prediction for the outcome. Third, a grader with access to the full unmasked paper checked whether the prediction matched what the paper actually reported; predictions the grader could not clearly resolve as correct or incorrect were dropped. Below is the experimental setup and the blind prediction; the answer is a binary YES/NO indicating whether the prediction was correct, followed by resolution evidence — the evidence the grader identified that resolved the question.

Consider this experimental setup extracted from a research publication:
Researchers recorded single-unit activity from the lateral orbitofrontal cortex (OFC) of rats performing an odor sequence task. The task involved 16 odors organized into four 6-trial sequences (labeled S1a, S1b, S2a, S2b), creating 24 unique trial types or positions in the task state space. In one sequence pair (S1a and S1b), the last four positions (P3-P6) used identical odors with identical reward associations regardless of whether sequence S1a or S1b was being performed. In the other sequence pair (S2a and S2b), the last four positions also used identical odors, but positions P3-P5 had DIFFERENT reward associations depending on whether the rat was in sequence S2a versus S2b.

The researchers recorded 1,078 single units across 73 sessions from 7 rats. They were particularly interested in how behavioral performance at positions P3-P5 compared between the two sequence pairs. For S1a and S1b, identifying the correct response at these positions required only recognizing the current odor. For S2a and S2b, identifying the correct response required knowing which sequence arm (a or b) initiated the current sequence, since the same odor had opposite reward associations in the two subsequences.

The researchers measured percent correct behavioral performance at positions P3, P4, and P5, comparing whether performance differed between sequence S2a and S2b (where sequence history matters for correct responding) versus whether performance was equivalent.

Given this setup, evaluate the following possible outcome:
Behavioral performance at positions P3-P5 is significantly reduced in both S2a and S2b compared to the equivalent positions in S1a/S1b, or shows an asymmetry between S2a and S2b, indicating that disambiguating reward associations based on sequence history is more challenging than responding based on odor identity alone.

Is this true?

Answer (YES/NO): YES